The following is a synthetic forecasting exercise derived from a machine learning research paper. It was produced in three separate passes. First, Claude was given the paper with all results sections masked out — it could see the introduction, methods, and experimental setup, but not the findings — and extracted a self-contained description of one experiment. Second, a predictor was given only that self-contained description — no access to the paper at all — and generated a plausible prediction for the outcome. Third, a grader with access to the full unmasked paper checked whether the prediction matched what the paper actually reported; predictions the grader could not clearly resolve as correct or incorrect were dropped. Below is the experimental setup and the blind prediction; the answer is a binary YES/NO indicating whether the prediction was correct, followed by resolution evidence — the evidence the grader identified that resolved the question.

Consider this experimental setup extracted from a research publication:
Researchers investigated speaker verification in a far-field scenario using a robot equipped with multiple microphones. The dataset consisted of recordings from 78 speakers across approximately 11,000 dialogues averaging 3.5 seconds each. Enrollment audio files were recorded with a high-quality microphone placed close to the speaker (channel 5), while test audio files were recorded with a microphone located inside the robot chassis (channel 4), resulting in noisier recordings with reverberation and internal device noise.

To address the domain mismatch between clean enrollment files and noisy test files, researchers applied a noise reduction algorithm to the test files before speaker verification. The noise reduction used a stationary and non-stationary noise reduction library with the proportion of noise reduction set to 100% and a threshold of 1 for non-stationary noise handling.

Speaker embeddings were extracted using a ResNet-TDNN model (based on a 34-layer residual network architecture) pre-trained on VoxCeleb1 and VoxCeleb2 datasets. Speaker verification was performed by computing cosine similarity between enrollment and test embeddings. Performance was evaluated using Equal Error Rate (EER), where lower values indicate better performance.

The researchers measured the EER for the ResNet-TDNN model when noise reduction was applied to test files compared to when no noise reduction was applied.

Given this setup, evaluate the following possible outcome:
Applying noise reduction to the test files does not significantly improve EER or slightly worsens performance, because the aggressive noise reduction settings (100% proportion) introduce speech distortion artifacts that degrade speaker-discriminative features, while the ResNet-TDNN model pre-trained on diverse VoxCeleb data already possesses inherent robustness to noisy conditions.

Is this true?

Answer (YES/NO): NO